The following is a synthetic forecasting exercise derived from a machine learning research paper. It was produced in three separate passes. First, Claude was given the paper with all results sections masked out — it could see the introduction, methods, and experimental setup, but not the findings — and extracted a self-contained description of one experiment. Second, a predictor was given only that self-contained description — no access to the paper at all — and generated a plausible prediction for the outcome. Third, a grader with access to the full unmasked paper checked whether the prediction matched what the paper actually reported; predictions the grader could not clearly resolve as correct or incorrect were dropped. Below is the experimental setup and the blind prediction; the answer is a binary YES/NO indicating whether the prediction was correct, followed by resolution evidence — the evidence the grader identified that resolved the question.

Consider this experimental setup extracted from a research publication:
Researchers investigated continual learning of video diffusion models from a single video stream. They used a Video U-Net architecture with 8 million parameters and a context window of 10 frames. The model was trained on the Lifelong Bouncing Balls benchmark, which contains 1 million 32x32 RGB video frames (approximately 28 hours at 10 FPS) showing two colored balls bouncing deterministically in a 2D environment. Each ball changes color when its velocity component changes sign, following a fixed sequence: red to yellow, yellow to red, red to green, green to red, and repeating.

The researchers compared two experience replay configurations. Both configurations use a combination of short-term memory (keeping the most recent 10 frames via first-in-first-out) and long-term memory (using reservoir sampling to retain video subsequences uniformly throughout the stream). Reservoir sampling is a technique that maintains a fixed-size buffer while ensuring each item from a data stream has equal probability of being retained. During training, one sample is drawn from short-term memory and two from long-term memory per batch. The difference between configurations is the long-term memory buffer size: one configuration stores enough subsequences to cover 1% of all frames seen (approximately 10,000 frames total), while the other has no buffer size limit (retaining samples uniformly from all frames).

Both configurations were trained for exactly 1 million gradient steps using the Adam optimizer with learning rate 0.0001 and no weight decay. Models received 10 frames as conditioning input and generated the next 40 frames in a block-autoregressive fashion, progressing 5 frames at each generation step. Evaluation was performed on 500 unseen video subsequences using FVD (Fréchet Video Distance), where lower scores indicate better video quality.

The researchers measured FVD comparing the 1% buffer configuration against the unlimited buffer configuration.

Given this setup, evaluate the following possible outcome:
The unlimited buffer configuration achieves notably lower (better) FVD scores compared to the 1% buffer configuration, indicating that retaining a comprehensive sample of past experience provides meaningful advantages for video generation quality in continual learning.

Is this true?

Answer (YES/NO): NO